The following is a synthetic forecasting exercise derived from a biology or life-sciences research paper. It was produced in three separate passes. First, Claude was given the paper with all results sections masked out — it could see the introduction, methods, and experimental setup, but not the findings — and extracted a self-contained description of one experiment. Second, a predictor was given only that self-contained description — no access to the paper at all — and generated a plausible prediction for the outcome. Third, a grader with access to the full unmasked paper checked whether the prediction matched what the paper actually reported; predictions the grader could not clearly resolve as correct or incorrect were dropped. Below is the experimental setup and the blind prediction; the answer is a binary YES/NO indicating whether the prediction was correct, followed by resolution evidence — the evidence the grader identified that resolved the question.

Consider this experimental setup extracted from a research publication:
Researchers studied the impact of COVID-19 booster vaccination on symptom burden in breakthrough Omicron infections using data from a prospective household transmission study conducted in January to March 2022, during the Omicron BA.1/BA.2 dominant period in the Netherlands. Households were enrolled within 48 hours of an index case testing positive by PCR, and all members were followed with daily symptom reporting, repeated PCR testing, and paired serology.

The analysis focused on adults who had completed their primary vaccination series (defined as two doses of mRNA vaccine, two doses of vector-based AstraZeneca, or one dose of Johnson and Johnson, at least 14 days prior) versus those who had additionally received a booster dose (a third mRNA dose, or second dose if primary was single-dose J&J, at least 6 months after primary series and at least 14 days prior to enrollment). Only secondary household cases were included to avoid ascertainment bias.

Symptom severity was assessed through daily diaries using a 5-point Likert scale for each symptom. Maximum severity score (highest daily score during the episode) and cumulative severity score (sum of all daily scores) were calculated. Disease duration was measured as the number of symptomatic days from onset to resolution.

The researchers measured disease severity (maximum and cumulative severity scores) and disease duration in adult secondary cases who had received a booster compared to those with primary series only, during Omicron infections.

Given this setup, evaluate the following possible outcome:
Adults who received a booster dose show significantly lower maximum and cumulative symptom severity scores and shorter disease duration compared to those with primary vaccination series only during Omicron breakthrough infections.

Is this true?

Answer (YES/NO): NO